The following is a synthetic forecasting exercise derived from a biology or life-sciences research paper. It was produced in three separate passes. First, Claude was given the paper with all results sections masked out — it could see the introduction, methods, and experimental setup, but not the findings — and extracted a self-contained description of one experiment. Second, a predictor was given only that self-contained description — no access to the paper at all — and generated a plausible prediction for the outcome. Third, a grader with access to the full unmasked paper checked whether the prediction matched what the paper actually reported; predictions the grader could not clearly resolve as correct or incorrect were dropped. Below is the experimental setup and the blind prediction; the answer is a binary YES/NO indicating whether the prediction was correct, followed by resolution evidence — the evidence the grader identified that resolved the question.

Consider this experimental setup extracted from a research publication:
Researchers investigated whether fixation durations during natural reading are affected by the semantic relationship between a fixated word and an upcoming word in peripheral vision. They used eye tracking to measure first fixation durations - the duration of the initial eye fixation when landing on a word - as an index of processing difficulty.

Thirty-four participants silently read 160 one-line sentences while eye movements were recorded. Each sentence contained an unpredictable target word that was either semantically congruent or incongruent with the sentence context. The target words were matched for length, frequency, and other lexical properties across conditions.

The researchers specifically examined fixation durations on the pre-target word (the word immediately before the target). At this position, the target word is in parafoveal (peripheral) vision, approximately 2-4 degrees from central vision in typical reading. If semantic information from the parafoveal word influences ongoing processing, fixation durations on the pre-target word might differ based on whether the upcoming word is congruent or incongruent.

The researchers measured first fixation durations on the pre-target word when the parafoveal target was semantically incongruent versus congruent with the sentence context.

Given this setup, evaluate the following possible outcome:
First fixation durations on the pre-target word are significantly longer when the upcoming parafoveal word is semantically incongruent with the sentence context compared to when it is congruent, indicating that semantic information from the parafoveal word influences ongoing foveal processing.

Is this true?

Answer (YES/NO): NO